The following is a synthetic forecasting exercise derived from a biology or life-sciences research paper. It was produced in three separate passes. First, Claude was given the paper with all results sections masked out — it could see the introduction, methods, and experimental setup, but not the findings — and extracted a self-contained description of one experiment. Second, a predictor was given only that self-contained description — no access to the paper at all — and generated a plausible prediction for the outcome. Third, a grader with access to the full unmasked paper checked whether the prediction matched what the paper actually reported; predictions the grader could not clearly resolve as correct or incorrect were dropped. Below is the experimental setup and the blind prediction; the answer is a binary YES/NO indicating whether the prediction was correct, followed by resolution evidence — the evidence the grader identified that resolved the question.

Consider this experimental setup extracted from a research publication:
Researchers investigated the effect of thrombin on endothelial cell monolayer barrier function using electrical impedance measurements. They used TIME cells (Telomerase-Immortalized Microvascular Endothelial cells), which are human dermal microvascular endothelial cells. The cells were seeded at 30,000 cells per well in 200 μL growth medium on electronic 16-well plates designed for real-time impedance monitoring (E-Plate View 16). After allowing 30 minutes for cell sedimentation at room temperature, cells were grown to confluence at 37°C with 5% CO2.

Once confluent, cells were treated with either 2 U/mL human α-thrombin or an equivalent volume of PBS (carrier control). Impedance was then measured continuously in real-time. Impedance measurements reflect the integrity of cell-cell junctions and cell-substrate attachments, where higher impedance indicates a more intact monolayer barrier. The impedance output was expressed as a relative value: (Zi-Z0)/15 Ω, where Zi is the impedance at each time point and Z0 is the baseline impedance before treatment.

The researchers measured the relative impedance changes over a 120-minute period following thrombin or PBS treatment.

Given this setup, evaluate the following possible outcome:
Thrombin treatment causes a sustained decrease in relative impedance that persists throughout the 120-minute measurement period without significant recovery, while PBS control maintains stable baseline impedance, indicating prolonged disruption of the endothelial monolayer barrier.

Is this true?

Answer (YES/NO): NO